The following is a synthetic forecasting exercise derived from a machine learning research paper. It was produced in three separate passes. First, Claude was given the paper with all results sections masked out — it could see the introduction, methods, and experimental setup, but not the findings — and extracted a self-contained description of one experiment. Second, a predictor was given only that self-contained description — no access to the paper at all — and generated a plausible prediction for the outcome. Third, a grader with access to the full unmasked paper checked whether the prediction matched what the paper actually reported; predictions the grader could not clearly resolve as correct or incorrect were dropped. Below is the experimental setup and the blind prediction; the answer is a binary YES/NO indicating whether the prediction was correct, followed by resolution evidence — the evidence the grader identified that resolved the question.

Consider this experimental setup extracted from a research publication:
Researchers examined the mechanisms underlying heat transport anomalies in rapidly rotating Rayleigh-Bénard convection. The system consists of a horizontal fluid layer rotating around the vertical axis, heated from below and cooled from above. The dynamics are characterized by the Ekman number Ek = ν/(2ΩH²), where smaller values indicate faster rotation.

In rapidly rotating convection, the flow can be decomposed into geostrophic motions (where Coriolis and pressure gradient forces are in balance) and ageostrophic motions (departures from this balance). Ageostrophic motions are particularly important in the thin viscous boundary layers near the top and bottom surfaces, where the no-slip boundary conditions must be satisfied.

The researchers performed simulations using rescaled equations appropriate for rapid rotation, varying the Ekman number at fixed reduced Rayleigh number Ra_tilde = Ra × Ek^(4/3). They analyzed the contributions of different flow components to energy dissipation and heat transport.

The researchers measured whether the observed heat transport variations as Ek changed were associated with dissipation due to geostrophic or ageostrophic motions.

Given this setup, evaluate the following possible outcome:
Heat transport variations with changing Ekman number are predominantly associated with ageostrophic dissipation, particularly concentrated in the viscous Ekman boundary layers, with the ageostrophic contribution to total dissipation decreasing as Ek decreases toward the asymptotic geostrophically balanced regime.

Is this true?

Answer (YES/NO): NO